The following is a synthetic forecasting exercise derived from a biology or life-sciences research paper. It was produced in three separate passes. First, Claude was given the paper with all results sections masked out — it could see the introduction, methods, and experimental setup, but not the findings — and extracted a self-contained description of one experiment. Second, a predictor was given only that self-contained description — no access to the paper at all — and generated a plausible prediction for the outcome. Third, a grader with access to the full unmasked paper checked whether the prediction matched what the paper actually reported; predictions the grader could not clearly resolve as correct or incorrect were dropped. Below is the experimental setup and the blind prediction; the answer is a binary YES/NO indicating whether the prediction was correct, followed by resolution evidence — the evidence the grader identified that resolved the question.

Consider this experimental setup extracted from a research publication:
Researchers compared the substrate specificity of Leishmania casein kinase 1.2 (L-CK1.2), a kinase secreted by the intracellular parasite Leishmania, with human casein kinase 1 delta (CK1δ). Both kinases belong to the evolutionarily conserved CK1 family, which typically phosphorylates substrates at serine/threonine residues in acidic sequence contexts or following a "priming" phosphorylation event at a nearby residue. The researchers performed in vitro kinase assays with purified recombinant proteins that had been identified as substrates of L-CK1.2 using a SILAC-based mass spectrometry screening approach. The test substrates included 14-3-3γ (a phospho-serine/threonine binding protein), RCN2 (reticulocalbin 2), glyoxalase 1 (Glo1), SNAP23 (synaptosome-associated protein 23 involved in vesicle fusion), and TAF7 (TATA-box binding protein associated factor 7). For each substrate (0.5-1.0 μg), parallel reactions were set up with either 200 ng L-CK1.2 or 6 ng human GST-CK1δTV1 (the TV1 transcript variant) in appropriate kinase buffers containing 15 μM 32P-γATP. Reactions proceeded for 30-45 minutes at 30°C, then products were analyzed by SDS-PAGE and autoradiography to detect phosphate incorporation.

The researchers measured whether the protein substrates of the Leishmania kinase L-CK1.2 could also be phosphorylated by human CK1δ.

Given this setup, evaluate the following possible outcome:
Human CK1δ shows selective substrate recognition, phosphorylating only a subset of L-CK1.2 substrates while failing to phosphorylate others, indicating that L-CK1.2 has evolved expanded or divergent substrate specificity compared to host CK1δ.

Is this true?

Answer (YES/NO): NO